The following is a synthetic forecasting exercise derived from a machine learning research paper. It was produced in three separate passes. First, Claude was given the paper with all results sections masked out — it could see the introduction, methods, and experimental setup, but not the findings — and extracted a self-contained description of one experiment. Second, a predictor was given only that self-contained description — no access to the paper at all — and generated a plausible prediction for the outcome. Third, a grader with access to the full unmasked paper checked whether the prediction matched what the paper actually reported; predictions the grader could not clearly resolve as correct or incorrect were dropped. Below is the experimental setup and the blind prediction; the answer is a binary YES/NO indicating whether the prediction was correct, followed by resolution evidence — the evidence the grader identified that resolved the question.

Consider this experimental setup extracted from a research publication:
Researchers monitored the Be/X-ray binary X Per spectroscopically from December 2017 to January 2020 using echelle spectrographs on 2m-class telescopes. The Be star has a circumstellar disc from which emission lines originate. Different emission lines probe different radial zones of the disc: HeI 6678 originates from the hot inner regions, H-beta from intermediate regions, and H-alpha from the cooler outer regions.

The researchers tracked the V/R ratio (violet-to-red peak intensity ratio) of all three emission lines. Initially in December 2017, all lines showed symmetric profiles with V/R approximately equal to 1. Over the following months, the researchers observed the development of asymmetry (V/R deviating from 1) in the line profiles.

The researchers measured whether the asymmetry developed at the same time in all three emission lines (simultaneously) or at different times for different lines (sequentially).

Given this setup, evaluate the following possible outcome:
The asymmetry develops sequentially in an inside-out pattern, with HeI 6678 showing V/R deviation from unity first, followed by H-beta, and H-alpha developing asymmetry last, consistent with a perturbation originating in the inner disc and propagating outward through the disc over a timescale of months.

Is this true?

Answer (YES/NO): NO